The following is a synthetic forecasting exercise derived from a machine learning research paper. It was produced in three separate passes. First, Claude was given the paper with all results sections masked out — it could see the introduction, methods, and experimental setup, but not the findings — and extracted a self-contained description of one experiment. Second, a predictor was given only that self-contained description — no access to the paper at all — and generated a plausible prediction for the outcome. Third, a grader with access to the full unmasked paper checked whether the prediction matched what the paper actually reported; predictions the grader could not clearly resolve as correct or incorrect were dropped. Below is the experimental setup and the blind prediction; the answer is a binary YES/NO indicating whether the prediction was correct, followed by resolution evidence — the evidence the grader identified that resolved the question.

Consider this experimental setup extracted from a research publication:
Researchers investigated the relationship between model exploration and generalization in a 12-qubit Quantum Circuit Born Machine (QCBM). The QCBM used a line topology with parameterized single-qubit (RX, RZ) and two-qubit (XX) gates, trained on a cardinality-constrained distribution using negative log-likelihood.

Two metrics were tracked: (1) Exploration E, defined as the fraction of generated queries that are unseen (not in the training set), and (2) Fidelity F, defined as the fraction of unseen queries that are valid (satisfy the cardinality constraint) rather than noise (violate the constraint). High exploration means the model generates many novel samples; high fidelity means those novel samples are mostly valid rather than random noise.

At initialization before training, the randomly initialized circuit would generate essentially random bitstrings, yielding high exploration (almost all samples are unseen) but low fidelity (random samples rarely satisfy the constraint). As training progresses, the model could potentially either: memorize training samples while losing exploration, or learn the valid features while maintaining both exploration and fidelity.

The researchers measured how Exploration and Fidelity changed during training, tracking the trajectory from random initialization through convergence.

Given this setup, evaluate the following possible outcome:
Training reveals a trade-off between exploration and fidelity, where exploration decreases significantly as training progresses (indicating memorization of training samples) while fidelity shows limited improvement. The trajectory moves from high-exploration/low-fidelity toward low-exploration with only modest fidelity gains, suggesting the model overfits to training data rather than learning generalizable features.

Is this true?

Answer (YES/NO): NO